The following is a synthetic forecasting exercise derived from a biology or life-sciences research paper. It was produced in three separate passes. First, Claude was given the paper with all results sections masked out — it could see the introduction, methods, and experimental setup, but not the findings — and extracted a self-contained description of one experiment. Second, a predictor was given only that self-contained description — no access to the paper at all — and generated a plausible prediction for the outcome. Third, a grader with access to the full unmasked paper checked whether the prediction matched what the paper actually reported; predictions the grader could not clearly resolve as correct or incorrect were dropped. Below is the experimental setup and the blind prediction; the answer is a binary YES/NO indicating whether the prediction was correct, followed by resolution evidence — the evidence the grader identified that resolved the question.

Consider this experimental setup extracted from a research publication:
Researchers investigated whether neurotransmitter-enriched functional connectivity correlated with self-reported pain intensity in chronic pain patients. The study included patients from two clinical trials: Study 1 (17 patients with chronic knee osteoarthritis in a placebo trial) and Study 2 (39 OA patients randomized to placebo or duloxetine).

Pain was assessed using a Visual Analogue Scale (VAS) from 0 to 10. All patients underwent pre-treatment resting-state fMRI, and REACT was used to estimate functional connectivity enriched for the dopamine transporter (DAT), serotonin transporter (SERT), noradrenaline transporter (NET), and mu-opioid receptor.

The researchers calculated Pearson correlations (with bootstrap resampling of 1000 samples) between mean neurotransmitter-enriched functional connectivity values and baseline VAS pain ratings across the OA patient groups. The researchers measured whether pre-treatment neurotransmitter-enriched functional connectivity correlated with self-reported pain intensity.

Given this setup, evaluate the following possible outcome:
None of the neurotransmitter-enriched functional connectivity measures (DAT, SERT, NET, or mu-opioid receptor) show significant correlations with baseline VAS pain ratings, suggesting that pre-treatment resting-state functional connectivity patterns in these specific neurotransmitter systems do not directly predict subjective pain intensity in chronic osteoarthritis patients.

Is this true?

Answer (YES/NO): NO